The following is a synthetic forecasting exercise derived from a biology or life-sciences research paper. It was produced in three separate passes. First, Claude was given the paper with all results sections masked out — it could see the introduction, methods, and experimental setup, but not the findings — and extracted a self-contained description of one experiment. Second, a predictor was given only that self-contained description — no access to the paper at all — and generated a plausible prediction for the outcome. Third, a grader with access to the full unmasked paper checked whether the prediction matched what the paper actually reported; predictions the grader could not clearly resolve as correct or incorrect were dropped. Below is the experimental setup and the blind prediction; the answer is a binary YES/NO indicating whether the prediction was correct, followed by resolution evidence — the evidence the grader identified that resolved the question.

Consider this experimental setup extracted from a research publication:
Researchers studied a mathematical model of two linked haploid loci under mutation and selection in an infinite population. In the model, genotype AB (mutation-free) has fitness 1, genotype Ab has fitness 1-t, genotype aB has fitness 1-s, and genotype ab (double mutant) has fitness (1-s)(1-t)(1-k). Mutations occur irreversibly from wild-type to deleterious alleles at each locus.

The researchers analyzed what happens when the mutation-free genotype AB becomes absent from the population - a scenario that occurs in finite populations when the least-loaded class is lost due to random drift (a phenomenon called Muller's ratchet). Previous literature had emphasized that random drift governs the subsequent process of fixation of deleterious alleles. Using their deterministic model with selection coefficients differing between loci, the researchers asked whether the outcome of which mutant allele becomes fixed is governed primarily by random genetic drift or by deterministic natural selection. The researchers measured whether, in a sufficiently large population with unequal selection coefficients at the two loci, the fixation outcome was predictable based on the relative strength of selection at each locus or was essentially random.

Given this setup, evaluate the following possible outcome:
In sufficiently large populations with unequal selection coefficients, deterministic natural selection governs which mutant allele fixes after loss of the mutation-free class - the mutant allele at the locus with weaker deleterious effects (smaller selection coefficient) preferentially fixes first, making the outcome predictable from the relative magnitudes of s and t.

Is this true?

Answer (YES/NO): YES